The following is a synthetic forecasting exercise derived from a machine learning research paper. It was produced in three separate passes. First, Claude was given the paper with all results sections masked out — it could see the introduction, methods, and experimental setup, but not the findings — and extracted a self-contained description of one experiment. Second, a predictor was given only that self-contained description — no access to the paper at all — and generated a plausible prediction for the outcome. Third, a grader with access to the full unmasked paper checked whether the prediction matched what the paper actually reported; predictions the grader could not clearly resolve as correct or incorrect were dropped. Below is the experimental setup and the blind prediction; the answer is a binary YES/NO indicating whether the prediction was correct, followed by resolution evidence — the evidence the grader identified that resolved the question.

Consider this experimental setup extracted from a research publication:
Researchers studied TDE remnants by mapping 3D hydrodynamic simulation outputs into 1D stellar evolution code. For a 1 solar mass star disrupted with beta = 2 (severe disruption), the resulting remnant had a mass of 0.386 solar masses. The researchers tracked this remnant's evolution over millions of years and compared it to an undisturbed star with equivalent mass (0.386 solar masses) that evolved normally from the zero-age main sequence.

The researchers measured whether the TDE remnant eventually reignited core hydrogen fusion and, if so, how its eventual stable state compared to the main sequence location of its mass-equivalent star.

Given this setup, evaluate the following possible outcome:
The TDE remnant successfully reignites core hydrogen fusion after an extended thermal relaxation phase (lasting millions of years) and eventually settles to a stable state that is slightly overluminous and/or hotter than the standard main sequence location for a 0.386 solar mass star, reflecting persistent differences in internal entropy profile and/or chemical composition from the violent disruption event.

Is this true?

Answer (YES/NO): YES